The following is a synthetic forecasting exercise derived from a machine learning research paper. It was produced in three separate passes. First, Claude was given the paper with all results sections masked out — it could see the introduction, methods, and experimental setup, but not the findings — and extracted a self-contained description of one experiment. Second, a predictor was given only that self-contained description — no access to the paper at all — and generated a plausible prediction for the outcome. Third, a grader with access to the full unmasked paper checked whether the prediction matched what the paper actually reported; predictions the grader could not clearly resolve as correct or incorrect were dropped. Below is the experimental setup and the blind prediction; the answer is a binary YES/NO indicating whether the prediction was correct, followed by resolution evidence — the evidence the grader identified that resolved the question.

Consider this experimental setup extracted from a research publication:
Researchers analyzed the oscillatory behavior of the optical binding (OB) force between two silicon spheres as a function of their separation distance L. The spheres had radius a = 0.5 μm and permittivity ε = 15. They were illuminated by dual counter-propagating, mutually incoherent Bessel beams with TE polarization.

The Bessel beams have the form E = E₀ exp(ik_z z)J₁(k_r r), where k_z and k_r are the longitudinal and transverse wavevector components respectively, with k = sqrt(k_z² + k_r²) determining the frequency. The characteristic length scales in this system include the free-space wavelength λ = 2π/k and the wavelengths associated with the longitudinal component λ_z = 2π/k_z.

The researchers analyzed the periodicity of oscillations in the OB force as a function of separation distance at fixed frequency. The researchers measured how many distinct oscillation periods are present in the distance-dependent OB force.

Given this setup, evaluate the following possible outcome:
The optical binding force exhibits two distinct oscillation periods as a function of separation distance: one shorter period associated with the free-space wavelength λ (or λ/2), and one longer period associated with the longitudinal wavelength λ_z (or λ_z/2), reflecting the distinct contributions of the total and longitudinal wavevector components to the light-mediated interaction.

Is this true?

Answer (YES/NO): NO